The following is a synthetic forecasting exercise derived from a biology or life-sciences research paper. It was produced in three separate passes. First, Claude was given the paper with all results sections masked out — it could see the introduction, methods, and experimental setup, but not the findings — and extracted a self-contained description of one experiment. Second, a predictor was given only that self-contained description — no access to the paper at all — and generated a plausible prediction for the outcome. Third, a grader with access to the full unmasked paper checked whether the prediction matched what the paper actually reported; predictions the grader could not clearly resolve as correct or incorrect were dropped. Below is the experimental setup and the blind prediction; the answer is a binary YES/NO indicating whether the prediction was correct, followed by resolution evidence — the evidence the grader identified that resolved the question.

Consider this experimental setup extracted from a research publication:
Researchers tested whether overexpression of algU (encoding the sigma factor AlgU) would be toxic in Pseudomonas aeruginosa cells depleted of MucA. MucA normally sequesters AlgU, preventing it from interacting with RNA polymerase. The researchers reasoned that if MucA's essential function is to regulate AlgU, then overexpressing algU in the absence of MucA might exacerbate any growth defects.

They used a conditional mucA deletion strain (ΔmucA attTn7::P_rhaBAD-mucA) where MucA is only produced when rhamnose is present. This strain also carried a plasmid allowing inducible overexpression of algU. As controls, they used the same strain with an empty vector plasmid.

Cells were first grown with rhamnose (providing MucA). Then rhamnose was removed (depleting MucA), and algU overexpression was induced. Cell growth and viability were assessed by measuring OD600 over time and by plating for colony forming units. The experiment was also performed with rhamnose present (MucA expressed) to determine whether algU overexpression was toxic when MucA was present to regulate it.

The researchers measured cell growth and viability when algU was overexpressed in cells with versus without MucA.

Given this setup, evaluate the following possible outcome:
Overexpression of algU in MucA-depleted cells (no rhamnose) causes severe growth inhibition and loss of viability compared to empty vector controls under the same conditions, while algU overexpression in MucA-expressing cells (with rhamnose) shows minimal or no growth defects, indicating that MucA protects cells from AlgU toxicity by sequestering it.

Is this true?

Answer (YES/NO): NO